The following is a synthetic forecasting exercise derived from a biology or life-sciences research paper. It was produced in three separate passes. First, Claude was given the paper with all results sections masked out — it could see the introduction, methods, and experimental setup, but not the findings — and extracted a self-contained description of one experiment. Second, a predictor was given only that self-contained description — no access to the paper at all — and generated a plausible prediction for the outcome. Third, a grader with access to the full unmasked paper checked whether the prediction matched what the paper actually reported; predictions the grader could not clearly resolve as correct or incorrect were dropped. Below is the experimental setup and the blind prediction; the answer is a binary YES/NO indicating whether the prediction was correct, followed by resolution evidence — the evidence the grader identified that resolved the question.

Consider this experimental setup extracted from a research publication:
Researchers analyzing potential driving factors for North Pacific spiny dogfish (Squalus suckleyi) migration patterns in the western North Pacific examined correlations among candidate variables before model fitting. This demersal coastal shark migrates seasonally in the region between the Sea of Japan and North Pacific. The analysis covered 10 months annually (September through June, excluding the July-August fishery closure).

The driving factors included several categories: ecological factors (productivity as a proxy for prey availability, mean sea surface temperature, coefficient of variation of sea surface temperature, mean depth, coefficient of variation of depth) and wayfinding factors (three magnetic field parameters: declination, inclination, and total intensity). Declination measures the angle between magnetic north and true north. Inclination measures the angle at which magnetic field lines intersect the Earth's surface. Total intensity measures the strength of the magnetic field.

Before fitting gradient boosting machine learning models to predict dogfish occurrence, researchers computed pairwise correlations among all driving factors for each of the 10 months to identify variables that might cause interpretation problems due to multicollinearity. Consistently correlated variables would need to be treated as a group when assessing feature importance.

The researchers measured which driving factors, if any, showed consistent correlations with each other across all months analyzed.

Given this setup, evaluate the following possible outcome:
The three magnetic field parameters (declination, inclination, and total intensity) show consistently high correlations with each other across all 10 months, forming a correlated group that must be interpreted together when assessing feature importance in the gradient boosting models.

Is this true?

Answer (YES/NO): YES